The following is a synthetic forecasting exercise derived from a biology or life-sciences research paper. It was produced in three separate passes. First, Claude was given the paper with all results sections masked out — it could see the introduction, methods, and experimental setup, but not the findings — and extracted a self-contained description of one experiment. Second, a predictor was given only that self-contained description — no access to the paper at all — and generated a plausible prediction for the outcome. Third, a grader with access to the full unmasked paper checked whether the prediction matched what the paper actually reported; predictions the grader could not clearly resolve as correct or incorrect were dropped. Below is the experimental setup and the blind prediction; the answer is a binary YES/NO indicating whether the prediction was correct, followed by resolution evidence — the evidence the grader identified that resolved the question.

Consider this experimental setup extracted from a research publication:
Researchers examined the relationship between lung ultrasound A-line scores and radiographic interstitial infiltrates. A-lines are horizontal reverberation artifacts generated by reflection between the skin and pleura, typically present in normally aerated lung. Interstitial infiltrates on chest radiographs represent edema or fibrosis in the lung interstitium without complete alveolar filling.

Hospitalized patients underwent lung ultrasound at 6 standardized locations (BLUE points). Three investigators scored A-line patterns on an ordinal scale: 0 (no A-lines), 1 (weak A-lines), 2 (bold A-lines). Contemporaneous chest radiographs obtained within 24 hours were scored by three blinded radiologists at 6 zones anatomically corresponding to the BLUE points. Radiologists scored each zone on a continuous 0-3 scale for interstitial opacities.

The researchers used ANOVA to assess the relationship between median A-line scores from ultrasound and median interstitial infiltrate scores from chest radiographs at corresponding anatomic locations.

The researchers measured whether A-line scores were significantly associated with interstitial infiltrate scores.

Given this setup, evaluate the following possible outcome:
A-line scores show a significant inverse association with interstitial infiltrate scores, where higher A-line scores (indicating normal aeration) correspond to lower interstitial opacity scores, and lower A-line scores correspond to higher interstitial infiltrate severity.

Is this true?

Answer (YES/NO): NO